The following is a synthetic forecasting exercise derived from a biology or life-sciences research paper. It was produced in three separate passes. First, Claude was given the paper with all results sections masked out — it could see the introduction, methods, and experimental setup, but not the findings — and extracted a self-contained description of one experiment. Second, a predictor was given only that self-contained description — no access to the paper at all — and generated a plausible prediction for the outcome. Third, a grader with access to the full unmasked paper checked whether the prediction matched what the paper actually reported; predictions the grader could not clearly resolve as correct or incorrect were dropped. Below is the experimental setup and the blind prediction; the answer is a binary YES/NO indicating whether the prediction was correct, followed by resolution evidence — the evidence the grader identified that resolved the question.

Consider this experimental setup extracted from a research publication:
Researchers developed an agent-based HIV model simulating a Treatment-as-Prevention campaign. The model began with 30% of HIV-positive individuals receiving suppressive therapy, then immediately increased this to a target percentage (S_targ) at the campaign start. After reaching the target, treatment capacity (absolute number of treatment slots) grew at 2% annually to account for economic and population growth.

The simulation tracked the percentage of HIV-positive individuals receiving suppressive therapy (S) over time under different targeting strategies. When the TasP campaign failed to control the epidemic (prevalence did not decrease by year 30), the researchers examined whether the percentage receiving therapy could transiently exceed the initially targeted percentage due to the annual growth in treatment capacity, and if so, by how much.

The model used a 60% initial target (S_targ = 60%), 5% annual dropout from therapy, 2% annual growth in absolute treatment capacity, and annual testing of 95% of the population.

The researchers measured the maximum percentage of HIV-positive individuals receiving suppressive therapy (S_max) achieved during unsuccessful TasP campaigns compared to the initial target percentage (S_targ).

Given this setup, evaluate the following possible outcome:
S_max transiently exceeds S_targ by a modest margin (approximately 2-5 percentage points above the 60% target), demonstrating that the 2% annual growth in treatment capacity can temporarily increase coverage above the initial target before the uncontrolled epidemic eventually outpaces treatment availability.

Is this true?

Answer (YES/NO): NO